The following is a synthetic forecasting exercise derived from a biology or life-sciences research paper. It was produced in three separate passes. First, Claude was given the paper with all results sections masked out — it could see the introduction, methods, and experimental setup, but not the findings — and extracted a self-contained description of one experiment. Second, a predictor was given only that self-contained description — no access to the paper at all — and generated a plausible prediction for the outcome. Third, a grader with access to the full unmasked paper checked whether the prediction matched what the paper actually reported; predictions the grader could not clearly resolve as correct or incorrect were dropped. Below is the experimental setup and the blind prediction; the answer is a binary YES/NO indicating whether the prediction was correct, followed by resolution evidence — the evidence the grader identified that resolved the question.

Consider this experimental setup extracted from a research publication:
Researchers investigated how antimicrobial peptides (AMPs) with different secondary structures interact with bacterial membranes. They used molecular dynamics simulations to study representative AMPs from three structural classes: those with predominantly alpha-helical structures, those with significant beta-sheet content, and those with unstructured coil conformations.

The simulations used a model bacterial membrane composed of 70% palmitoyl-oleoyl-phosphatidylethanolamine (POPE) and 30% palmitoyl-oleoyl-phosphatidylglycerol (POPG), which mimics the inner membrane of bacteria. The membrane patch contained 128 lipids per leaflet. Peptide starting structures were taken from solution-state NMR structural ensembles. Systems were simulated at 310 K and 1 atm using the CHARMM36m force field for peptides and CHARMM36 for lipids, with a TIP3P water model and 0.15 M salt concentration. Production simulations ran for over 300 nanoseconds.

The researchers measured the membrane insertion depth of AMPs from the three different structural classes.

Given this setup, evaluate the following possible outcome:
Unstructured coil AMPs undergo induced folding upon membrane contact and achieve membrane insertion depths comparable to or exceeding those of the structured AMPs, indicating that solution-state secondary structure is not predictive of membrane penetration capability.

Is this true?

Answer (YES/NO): NO